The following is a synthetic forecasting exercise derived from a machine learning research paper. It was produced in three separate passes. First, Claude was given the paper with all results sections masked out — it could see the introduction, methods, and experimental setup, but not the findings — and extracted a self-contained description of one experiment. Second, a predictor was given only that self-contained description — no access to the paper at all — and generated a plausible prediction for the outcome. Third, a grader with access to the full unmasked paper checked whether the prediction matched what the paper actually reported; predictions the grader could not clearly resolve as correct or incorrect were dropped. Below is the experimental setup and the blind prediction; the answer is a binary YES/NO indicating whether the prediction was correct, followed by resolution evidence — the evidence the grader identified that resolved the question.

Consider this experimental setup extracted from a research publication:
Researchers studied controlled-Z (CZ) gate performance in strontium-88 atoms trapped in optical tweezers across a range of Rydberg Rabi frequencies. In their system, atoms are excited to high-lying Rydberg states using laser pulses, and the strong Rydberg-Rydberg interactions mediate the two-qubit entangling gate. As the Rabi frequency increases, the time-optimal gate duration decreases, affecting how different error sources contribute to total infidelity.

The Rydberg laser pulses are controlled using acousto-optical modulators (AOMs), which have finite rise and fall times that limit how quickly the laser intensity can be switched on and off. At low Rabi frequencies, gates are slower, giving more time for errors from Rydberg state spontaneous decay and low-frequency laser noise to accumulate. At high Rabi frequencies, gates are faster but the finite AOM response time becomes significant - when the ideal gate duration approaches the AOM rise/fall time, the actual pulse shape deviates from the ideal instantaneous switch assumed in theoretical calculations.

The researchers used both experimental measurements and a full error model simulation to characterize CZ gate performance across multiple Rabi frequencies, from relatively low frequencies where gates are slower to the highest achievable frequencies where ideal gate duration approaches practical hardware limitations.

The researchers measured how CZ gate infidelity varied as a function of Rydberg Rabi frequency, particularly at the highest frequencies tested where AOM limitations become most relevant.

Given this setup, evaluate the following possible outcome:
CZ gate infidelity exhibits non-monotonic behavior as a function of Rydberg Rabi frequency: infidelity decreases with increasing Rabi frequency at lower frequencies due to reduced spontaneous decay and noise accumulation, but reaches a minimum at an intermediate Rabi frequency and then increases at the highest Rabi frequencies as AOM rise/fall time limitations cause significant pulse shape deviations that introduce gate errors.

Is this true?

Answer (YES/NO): NO